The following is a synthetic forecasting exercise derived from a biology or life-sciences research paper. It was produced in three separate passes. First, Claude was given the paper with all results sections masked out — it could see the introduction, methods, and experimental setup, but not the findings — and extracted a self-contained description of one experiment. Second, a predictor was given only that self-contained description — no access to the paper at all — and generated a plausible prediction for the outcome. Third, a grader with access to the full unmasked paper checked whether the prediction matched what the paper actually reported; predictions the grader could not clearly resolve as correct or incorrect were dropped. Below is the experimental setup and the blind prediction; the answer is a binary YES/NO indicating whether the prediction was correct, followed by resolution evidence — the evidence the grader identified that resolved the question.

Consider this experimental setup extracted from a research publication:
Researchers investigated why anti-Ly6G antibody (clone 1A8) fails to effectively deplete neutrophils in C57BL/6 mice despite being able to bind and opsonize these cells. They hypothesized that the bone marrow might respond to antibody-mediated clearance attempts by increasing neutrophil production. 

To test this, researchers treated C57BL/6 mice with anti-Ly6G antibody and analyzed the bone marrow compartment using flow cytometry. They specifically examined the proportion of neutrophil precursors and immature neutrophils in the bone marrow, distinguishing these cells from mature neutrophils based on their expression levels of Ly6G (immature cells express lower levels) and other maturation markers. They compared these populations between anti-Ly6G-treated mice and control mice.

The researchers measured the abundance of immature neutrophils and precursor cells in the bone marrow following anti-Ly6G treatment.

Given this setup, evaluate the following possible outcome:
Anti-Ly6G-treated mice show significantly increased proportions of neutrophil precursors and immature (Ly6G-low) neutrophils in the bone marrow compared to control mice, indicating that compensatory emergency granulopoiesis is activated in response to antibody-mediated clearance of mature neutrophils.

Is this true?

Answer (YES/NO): YES